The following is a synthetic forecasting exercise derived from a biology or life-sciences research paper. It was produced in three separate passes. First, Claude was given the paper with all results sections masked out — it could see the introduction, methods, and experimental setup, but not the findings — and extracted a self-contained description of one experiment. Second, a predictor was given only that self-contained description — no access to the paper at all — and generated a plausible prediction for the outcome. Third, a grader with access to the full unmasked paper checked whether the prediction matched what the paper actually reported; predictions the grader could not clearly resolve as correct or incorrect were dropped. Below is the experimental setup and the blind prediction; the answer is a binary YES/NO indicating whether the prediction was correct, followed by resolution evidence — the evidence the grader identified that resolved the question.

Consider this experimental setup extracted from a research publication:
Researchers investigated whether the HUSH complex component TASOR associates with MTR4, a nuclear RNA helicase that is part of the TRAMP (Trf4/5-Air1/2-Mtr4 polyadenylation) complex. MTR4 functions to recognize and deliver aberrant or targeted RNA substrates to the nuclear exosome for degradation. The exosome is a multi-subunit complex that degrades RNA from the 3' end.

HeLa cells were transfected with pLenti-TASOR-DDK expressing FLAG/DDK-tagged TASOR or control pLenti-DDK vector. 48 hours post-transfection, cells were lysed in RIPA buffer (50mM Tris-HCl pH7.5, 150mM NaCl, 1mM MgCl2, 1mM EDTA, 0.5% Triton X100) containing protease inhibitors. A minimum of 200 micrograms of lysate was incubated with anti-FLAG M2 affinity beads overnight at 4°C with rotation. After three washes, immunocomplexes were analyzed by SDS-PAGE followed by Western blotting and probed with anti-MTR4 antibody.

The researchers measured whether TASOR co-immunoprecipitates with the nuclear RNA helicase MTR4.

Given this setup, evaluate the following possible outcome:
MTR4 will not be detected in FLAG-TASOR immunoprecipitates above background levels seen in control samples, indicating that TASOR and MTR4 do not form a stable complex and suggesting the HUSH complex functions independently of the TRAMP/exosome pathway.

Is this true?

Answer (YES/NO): NO